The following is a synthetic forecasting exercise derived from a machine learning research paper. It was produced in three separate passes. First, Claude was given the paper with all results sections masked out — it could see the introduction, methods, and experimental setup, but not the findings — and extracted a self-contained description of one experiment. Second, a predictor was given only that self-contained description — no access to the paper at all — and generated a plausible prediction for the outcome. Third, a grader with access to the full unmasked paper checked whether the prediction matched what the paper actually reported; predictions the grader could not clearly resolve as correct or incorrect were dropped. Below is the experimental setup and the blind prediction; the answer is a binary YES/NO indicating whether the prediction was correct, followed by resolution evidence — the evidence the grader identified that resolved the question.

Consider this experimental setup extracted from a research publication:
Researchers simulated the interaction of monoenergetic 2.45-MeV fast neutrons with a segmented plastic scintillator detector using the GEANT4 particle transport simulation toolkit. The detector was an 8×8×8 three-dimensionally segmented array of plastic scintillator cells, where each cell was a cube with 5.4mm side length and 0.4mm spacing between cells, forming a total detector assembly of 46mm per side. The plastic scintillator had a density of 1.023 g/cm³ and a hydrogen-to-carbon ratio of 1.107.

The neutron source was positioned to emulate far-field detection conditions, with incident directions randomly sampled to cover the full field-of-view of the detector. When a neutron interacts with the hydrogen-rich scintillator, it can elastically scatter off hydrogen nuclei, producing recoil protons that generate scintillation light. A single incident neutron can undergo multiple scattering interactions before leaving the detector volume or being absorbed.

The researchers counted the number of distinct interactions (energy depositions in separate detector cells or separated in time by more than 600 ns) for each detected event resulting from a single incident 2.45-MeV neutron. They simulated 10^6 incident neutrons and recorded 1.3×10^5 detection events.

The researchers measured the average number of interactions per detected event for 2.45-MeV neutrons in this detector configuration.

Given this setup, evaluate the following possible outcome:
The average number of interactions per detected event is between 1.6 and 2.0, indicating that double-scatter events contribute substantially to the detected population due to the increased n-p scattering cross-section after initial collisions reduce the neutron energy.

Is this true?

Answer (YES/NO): NO